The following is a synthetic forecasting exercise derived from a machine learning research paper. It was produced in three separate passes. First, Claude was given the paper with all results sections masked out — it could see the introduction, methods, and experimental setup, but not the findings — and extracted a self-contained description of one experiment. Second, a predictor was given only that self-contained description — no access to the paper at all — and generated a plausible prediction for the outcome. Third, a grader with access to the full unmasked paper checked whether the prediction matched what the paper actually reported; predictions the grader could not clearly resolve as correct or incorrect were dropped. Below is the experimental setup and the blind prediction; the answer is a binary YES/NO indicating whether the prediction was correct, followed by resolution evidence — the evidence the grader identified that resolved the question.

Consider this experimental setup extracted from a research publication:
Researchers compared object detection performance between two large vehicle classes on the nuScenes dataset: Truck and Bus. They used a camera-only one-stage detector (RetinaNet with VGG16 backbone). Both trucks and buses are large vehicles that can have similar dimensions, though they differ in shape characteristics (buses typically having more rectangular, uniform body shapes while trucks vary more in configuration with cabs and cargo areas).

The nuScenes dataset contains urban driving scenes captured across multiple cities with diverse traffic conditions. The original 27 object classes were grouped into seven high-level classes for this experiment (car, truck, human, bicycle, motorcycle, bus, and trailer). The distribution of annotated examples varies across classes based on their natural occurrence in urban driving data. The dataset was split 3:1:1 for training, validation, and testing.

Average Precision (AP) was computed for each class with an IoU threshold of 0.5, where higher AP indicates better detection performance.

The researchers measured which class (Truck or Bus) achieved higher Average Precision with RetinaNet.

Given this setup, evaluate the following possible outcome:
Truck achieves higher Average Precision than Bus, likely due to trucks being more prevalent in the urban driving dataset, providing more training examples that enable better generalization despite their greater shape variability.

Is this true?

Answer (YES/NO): YES